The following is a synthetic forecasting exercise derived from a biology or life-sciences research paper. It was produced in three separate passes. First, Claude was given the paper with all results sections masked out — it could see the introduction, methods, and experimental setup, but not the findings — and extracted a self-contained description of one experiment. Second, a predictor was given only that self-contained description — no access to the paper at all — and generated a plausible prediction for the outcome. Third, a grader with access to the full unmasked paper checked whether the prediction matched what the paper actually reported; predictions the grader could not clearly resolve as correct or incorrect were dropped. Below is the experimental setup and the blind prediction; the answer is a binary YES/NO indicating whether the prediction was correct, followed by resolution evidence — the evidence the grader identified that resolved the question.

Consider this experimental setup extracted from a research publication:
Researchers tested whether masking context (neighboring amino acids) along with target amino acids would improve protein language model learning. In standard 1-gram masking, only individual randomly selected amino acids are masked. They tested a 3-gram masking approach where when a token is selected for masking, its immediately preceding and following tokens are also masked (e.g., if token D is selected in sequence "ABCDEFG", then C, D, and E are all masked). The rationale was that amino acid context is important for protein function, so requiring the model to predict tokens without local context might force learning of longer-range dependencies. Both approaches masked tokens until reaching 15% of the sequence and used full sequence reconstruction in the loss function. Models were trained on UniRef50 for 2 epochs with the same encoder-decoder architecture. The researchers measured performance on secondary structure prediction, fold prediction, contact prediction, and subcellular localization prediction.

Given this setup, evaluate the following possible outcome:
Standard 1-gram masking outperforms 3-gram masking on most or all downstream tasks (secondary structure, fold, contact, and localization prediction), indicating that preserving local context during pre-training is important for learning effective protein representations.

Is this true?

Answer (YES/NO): YES